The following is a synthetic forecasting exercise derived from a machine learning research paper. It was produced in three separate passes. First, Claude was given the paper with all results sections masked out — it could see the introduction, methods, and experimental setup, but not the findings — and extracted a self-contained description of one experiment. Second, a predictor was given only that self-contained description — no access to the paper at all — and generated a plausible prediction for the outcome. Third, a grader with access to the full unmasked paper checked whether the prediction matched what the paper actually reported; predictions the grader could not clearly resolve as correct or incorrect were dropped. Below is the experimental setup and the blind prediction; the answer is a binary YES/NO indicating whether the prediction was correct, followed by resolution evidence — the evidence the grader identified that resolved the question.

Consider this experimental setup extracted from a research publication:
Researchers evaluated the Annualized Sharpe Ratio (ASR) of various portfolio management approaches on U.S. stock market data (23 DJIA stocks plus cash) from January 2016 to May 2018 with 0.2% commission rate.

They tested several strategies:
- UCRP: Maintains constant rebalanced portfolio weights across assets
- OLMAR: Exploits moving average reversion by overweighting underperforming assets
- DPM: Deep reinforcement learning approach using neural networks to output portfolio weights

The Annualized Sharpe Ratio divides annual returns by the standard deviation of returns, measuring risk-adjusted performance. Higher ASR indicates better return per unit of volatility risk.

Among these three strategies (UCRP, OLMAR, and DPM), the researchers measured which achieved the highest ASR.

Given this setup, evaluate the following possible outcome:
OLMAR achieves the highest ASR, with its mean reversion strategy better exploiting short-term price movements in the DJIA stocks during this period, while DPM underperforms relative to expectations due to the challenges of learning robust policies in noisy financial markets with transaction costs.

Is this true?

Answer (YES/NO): NO